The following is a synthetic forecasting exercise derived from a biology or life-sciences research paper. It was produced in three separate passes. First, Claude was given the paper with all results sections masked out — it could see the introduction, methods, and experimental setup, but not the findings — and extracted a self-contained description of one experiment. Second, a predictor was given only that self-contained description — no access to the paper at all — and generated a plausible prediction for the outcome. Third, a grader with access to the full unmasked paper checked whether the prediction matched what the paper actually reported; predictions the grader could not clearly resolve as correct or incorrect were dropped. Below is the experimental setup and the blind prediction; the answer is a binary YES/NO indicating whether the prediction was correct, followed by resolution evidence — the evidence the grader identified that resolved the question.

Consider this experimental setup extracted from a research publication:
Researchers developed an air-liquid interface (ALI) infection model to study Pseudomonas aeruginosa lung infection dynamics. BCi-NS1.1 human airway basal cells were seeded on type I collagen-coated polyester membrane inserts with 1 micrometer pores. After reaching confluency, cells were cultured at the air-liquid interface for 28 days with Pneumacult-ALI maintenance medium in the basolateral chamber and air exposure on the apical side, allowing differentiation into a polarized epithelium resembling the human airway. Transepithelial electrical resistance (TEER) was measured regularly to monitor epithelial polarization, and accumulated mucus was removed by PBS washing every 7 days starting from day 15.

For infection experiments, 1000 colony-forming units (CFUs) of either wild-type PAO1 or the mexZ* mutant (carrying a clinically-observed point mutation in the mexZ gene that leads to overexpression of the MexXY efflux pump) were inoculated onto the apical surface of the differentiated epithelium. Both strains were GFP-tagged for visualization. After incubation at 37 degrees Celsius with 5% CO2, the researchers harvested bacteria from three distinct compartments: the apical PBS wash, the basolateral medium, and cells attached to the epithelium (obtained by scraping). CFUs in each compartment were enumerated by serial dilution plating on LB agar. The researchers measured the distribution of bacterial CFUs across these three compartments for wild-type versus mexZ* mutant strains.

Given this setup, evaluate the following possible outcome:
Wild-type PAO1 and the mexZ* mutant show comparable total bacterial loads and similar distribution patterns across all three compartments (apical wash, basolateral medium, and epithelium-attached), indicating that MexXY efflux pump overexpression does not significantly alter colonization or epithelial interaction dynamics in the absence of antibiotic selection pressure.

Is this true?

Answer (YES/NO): NO